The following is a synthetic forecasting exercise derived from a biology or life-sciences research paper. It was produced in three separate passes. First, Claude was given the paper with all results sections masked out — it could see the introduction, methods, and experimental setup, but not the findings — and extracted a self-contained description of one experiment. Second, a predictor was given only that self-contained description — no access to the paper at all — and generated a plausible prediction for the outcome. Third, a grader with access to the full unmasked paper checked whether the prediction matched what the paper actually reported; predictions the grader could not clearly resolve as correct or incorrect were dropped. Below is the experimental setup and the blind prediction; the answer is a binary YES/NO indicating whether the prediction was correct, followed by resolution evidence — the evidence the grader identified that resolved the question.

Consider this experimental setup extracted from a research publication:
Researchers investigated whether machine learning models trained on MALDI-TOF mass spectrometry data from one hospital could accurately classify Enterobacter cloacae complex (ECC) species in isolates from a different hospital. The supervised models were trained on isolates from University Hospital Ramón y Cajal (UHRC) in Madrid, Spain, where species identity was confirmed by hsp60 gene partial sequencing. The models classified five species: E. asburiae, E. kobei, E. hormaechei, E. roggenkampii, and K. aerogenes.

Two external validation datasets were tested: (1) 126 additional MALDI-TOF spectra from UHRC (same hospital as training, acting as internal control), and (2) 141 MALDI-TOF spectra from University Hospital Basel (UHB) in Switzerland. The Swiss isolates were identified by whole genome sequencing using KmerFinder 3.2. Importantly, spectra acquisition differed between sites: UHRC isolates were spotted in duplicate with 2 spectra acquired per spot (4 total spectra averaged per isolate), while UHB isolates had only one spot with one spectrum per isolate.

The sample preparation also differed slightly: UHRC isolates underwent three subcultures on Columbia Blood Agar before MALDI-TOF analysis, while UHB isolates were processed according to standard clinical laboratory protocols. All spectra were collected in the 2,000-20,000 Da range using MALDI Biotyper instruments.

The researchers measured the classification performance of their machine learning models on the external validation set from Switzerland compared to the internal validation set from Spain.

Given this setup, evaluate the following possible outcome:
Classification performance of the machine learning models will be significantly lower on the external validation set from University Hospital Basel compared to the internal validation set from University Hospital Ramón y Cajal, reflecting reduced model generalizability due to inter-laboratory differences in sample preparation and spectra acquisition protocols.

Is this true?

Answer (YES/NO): NO